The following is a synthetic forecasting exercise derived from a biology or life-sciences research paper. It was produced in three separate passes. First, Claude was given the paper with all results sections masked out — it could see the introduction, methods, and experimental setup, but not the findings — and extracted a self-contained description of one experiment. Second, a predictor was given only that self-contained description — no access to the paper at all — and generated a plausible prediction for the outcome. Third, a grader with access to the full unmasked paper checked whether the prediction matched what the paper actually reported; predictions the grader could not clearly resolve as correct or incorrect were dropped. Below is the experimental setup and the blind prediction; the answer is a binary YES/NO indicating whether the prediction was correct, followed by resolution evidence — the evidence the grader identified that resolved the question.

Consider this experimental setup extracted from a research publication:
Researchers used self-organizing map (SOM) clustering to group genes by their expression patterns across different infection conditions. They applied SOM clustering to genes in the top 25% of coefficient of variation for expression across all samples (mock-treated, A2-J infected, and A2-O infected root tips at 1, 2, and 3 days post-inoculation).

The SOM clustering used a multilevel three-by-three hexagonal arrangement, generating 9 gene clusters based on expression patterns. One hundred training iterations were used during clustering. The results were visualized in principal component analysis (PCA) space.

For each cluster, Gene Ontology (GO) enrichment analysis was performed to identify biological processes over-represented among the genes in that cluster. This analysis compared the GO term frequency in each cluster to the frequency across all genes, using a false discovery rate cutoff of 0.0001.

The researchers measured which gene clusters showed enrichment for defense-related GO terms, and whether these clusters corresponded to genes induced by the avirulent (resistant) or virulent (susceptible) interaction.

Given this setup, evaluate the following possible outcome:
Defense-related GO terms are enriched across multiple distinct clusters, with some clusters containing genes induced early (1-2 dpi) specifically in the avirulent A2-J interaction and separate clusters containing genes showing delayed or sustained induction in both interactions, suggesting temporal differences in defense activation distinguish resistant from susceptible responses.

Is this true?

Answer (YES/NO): NO